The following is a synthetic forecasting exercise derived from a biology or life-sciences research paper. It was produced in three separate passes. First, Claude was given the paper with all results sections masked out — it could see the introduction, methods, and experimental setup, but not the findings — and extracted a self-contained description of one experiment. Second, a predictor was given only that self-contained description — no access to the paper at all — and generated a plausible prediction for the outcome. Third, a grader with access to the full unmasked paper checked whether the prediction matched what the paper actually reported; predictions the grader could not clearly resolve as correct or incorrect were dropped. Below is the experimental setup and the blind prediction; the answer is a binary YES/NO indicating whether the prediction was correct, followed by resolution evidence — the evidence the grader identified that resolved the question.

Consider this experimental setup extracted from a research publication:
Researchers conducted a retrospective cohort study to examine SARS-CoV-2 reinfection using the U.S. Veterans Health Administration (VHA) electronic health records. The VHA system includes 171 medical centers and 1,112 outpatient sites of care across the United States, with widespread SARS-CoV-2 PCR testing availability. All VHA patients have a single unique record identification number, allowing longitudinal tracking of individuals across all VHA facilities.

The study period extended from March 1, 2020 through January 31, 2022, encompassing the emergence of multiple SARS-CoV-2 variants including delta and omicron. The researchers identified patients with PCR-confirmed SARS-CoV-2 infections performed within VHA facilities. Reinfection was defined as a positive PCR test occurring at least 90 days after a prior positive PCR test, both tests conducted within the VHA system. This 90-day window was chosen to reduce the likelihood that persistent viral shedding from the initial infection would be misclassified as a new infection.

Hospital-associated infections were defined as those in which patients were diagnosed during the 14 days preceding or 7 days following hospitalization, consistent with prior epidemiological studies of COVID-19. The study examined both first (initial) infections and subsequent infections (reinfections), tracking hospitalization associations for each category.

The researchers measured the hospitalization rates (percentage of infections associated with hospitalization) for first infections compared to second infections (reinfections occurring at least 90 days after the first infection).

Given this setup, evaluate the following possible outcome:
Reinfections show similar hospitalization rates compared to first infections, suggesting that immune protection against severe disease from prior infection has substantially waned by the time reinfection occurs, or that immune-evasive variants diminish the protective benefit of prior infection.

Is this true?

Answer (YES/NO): YES